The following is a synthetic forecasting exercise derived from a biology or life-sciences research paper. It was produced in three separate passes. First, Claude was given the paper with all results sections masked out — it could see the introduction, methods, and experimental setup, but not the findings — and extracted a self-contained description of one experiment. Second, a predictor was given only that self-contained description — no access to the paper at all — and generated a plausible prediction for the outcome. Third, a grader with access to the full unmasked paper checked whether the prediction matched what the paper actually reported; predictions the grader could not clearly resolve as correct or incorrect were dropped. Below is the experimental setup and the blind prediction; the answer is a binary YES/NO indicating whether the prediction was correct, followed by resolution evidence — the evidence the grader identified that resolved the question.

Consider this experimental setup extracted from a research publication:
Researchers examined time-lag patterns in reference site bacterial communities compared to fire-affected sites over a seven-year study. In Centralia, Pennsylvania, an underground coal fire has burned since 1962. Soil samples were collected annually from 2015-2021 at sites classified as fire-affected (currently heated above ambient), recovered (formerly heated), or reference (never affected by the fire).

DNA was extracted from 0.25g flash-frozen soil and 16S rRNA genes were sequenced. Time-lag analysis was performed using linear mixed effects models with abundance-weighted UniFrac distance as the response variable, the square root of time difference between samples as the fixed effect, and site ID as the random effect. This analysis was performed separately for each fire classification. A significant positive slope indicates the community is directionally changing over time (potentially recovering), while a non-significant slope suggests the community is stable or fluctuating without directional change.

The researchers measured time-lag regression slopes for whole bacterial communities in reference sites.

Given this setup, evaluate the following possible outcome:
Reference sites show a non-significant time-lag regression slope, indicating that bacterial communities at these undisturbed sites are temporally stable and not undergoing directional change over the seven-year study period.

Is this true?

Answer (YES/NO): YES